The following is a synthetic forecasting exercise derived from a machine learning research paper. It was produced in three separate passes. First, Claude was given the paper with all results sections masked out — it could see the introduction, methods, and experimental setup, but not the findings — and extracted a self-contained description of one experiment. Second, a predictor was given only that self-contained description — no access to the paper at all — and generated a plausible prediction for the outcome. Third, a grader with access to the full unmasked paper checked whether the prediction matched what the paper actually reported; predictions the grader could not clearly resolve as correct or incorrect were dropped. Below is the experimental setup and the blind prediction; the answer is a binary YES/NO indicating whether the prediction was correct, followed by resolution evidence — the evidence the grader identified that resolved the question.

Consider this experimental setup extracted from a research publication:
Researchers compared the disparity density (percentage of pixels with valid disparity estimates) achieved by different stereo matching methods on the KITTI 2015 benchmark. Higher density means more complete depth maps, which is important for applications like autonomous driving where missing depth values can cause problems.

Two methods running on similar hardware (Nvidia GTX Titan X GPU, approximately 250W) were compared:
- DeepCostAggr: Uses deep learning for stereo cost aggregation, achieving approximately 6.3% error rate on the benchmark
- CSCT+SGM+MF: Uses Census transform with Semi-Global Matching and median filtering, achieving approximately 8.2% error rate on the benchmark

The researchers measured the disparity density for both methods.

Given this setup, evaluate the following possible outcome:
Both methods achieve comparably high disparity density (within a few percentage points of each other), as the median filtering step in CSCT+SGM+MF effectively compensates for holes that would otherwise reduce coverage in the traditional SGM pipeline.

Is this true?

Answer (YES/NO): YES